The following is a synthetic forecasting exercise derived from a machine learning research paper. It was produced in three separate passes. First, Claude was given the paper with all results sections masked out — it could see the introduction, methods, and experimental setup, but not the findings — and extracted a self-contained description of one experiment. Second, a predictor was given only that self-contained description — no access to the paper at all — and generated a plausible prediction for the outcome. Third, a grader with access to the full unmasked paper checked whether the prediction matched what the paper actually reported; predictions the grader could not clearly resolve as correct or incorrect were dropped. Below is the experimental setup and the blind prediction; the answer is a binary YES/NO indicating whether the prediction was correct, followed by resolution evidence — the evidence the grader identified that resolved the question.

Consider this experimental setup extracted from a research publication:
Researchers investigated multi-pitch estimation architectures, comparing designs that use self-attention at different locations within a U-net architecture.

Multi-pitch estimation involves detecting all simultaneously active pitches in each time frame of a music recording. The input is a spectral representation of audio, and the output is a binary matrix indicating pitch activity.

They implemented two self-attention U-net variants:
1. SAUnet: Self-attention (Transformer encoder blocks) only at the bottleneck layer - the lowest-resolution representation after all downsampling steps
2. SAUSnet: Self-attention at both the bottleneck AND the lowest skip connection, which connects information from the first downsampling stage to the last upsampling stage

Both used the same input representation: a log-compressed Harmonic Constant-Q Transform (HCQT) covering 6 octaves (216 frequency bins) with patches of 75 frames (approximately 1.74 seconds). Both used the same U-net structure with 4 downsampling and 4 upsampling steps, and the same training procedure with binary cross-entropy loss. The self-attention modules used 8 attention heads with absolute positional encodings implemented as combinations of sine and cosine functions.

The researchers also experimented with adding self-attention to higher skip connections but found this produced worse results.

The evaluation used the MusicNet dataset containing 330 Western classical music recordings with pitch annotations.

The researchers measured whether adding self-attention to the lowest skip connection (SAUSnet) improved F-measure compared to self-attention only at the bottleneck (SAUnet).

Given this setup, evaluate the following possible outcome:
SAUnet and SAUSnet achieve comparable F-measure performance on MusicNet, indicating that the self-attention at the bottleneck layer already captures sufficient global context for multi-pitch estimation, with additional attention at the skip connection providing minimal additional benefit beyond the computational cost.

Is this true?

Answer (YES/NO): YES